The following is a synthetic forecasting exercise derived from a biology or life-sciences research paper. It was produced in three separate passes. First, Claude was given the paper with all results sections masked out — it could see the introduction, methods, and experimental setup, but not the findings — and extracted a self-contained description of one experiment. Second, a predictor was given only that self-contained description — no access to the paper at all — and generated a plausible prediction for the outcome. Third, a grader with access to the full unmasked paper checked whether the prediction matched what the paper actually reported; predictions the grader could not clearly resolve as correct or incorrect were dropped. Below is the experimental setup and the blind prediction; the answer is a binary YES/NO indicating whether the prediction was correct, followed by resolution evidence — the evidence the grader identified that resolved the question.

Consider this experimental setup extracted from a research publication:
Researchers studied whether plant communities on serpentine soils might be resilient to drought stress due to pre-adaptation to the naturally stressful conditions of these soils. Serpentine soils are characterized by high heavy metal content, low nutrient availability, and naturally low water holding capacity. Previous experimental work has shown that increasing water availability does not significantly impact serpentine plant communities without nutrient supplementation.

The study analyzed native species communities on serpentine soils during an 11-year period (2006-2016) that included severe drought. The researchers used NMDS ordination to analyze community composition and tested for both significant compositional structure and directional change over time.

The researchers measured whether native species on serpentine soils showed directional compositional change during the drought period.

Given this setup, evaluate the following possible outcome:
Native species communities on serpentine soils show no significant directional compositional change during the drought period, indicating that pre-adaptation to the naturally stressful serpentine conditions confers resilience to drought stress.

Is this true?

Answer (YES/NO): YES